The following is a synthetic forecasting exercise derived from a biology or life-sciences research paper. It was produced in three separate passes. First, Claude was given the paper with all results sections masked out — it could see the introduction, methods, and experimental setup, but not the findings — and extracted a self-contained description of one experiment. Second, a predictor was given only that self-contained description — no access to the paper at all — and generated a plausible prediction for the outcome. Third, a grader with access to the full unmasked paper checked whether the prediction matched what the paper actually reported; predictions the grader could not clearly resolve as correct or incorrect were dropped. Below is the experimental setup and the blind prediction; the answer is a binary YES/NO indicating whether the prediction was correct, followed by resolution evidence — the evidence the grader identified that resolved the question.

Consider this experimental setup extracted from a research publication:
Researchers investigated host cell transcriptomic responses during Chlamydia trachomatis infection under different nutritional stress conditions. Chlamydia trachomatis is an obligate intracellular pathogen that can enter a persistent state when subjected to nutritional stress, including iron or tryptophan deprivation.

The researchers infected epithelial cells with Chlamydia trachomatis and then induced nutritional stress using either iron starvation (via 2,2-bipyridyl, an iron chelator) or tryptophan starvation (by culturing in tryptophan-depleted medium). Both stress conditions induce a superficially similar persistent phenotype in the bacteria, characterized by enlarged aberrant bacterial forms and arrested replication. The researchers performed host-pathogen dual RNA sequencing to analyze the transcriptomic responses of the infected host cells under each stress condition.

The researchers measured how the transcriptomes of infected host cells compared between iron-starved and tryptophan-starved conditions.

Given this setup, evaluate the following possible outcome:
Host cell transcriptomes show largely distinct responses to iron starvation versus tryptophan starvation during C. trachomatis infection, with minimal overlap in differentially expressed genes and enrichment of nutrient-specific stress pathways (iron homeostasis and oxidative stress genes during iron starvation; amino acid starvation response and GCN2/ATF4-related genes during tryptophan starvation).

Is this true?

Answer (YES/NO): NO